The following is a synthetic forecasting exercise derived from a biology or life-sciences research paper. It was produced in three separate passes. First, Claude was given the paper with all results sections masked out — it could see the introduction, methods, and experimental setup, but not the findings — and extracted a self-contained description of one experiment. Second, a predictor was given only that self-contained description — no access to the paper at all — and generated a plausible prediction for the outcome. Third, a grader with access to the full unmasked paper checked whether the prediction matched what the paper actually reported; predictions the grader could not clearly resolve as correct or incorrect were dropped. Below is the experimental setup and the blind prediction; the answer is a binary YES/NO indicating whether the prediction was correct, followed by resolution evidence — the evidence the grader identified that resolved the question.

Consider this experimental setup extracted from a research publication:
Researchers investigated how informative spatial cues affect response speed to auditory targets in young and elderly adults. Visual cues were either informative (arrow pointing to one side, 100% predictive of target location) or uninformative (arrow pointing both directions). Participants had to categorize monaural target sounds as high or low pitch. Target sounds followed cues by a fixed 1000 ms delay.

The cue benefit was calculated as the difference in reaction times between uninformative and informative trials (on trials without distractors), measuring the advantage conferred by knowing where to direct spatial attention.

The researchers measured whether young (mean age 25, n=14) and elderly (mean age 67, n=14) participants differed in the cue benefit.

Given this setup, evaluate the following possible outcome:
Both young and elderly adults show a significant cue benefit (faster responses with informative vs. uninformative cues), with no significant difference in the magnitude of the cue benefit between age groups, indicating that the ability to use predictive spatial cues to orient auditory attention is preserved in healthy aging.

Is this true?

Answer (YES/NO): YES